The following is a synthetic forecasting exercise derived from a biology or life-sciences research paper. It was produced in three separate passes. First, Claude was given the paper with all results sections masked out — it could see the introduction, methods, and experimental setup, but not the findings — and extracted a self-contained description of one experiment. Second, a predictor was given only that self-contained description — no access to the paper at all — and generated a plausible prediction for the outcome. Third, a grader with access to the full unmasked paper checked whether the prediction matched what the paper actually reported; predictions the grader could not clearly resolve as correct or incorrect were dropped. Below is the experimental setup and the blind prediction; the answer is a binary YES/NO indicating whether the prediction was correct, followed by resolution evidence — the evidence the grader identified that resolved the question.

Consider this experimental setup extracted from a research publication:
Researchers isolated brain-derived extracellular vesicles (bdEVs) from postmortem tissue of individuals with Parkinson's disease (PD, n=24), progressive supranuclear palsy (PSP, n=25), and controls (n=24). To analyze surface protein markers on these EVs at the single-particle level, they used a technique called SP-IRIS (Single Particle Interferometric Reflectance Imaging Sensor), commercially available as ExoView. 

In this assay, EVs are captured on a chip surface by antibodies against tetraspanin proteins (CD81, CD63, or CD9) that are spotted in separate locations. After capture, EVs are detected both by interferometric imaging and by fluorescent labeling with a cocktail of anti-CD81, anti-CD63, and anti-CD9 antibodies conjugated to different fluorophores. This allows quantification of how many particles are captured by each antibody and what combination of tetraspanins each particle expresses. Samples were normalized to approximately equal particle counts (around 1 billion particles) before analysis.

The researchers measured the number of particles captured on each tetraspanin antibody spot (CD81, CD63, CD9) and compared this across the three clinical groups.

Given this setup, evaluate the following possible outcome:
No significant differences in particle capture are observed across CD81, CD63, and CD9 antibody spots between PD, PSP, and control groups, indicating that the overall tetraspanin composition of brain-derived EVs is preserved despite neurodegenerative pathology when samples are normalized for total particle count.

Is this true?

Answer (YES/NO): NO